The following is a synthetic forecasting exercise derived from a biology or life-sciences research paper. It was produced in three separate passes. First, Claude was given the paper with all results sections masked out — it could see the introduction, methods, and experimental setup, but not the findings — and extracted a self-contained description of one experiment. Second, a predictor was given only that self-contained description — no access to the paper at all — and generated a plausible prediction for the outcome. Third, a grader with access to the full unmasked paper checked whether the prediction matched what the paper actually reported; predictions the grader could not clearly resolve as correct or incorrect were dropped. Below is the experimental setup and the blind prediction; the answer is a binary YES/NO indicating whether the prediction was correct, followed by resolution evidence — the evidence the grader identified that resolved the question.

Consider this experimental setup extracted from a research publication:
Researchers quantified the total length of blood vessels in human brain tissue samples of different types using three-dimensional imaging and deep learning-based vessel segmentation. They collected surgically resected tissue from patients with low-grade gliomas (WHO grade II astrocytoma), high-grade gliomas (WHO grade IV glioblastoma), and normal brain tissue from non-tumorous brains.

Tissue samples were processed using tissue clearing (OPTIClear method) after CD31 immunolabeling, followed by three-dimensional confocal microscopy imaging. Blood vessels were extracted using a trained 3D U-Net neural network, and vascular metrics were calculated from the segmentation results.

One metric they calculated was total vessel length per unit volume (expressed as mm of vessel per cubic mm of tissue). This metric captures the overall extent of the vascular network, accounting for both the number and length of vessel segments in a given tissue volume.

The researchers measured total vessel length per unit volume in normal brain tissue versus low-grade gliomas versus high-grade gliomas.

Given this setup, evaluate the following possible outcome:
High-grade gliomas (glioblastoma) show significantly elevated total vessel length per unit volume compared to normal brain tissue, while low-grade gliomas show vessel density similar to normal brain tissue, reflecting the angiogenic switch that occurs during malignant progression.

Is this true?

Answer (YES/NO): NO